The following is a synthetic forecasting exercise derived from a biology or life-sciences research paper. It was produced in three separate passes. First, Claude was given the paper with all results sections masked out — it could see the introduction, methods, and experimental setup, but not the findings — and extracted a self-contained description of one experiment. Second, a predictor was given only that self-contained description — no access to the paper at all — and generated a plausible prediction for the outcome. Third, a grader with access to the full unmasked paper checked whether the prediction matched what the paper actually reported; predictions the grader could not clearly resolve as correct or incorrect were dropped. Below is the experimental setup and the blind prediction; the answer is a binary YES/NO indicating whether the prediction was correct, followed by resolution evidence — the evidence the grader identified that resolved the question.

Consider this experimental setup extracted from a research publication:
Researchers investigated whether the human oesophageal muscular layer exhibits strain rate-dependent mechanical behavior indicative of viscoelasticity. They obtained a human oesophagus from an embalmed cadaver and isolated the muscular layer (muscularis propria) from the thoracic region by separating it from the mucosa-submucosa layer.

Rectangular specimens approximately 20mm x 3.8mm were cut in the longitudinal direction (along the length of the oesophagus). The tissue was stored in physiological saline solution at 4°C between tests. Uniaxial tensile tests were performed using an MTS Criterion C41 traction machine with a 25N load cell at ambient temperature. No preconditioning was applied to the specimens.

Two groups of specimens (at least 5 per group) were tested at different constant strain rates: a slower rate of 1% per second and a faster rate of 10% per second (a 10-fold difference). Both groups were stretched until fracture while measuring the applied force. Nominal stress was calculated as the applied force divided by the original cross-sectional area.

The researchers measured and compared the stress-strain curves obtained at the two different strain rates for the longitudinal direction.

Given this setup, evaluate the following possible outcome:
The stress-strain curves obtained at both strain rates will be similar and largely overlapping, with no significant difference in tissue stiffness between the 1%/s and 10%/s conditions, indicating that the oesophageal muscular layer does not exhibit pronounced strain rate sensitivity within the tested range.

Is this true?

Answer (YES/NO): NO